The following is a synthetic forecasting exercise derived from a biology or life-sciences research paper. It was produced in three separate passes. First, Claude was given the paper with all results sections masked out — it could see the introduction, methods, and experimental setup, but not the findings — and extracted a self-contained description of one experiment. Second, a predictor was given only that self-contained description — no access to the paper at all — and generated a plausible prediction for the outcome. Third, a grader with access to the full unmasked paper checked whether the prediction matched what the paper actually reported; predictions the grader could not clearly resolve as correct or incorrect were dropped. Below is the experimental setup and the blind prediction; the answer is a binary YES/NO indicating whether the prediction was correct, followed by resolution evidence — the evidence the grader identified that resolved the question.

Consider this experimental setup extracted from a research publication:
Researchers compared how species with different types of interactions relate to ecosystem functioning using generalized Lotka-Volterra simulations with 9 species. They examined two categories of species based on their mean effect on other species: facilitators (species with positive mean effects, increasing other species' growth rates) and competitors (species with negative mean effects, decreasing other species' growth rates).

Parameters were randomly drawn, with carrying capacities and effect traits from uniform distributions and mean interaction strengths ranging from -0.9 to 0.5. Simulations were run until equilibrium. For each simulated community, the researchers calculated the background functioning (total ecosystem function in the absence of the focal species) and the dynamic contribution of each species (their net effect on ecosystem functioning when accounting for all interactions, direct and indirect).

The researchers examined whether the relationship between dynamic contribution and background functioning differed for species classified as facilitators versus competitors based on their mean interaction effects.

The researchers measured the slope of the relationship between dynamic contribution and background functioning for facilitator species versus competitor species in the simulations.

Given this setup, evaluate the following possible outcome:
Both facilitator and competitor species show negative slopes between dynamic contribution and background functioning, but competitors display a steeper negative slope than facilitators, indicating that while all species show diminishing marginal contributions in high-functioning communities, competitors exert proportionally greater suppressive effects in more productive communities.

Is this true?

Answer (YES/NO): NO